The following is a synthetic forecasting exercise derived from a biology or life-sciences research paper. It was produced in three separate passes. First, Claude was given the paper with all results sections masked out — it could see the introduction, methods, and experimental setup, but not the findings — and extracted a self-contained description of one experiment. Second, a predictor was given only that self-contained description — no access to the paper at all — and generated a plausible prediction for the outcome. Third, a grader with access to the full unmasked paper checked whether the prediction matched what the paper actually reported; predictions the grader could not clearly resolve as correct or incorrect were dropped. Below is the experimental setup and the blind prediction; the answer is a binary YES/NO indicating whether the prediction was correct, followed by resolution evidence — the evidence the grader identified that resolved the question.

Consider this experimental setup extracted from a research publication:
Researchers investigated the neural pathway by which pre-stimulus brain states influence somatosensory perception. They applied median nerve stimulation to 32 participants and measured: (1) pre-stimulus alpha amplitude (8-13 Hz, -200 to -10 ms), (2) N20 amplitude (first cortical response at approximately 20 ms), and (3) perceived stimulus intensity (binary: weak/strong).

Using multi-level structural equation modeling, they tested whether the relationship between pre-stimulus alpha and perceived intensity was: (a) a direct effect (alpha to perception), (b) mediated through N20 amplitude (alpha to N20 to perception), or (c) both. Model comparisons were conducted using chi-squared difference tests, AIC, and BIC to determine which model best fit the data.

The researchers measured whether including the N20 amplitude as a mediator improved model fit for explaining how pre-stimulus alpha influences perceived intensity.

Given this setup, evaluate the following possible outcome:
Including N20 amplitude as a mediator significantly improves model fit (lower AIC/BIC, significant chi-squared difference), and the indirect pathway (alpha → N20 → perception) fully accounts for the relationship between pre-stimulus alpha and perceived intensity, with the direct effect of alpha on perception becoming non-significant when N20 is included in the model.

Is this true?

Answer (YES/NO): NO